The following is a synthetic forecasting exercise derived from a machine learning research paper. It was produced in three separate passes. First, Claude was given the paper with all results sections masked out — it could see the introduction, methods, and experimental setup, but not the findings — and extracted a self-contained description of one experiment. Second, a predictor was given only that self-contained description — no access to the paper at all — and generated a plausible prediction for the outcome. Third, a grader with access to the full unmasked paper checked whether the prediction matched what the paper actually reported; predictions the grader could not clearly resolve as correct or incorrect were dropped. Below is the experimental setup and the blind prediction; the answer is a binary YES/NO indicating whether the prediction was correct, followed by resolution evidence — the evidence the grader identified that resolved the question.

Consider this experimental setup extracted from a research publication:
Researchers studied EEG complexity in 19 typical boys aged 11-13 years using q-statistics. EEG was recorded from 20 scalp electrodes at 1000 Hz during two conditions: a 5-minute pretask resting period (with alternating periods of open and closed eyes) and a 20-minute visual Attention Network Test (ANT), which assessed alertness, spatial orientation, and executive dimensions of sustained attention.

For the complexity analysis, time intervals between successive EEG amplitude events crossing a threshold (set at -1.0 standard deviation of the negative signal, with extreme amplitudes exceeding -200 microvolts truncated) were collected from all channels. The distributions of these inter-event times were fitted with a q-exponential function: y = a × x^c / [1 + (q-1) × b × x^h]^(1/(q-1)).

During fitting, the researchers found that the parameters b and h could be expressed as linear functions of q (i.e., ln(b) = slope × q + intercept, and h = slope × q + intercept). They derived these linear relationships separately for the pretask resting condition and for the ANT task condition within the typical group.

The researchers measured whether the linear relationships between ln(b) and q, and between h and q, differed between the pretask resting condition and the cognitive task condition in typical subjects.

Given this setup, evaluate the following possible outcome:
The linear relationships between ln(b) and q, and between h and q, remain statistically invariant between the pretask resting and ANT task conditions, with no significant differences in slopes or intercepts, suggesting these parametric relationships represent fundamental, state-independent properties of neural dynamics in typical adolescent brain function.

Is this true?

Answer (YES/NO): NO